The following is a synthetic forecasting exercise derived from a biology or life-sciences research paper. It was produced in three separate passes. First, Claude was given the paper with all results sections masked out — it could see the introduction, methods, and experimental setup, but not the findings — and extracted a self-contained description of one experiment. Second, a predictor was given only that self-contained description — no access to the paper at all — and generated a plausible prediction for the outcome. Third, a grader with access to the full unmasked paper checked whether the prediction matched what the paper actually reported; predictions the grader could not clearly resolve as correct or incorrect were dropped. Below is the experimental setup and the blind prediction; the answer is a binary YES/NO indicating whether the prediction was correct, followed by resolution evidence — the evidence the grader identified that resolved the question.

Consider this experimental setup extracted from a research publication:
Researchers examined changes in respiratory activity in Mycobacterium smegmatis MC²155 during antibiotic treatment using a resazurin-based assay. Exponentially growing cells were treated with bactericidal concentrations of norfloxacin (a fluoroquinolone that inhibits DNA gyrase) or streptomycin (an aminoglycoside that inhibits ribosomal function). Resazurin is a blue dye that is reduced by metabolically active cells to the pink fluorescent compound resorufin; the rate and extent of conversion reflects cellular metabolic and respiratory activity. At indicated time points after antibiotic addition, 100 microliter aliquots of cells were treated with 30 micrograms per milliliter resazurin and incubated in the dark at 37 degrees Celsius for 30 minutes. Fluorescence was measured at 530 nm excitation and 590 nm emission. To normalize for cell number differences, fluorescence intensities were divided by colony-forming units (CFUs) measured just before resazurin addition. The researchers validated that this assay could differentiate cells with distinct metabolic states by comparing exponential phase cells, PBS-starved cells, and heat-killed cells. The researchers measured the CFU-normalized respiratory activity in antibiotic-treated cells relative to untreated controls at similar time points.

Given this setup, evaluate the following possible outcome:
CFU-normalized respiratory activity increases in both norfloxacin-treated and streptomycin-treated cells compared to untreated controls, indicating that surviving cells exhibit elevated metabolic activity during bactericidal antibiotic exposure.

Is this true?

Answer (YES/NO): YES